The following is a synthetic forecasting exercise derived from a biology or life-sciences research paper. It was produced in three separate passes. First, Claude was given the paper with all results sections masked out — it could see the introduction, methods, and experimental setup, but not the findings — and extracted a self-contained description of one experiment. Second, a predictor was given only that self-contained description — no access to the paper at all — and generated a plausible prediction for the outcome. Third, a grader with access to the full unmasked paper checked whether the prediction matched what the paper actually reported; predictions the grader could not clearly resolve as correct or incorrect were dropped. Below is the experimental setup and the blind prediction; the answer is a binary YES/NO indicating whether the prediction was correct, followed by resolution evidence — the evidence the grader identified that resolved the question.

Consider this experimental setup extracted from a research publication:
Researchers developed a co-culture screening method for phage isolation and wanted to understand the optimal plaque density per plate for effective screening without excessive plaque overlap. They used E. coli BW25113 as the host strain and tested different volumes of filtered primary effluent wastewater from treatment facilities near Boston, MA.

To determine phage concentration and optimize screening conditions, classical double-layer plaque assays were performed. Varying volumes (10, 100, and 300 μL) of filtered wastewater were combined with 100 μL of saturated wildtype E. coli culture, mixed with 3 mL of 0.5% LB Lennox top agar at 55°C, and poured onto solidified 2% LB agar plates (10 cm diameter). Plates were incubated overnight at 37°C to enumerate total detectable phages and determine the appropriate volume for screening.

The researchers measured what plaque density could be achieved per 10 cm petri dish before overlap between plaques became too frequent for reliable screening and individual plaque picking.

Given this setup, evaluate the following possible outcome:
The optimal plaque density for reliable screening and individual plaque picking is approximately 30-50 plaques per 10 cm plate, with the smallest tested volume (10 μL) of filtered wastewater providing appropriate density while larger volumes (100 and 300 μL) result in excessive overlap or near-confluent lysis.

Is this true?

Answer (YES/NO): NO